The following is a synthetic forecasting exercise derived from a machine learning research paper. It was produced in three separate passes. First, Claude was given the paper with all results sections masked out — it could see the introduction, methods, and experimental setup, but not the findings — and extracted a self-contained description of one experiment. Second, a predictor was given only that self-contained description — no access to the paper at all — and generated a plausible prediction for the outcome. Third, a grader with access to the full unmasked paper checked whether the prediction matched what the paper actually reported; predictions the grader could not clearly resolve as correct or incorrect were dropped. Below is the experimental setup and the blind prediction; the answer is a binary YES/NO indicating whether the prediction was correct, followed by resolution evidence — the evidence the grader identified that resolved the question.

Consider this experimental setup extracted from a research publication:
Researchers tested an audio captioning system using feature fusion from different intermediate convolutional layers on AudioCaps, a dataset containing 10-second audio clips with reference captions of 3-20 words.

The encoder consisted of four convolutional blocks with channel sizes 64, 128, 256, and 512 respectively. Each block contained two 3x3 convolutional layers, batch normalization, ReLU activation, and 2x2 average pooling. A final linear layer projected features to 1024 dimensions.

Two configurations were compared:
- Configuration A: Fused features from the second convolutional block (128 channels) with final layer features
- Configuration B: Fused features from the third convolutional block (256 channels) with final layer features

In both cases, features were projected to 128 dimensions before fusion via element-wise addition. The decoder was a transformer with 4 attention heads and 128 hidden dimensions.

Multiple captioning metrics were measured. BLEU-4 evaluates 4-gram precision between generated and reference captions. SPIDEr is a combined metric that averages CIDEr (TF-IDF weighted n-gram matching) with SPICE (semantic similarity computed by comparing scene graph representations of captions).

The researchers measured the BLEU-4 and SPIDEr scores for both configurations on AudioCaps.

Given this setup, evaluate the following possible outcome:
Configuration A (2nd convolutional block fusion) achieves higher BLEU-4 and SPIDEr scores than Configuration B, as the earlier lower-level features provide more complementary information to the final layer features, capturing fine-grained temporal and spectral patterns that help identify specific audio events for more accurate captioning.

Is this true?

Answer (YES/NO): NO